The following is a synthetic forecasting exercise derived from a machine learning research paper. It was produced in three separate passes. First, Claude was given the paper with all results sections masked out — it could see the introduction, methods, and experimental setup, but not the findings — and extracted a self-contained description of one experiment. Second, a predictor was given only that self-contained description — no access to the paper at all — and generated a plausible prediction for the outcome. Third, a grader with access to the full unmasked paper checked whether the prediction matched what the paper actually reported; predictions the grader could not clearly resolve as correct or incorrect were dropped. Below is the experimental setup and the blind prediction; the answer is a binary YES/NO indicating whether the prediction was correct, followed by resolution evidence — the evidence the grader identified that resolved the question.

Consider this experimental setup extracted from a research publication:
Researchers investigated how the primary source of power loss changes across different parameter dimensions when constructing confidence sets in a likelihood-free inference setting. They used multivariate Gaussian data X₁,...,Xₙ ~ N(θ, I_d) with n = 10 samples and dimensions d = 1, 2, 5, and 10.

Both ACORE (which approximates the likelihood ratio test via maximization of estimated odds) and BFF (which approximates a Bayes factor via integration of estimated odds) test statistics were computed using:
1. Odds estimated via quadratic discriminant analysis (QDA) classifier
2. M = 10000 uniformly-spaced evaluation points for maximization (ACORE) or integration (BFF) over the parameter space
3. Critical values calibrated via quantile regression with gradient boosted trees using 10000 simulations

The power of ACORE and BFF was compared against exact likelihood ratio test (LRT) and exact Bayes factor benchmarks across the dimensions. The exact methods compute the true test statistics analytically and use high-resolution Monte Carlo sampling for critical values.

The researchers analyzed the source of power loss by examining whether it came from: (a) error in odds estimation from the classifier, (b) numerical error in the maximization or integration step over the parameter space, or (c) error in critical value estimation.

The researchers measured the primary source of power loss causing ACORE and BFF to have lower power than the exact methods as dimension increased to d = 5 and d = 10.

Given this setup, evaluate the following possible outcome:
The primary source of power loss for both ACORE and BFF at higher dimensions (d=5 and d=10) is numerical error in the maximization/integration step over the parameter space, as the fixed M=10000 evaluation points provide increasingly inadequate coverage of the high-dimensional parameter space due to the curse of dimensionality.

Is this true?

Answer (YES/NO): YES